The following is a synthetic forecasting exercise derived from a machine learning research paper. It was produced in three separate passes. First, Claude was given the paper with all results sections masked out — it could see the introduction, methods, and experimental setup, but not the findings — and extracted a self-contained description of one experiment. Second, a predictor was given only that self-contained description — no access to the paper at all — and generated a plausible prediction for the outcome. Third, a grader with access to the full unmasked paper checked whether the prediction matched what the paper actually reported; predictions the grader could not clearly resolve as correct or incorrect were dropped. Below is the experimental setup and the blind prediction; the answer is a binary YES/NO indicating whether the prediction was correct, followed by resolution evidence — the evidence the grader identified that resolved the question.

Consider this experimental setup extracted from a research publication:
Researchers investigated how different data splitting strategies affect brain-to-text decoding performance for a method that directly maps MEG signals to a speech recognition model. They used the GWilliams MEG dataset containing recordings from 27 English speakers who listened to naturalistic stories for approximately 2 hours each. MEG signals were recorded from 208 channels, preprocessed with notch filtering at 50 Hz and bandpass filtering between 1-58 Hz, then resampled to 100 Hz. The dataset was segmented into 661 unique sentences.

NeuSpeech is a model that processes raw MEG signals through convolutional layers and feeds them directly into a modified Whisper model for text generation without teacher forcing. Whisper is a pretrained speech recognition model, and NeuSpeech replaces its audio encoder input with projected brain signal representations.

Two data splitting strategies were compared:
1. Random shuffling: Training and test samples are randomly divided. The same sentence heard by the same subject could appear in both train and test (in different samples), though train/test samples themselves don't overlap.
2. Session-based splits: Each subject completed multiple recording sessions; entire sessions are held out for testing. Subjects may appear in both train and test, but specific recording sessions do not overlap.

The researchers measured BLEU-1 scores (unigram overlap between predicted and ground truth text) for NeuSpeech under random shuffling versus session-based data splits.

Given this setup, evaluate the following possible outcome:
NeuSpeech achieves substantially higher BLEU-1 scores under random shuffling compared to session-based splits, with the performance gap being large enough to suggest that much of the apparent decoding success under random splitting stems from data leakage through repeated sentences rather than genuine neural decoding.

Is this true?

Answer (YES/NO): NO